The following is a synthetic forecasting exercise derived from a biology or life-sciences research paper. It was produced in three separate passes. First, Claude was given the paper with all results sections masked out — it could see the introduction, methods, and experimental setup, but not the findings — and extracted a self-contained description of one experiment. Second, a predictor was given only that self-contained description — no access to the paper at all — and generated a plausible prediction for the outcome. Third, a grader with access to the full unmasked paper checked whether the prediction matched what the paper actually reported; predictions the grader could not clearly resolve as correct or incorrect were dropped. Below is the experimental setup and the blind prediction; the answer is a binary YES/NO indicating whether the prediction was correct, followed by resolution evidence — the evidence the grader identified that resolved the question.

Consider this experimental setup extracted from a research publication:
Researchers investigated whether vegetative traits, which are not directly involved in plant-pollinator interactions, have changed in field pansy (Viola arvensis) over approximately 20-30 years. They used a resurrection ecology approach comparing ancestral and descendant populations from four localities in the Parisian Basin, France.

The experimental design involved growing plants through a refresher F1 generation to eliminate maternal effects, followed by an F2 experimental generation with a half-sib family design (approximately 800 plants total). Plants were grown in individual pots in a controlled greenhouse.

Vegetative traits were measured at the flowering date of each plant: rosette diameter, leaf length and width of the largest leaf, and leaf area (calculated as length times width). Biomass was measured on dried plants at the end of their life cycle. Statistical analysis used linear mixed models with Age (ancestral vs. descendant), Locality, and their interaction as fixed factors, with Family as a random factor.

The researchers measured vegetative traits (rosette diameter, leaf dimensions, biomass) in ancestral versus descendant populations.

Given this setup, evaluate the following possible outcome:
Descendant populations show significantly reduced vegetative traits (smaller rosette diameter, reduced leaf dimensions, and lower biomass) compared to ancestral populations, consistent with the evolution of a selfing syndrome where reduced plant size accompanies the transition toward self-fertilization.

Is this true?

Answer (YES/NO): NO